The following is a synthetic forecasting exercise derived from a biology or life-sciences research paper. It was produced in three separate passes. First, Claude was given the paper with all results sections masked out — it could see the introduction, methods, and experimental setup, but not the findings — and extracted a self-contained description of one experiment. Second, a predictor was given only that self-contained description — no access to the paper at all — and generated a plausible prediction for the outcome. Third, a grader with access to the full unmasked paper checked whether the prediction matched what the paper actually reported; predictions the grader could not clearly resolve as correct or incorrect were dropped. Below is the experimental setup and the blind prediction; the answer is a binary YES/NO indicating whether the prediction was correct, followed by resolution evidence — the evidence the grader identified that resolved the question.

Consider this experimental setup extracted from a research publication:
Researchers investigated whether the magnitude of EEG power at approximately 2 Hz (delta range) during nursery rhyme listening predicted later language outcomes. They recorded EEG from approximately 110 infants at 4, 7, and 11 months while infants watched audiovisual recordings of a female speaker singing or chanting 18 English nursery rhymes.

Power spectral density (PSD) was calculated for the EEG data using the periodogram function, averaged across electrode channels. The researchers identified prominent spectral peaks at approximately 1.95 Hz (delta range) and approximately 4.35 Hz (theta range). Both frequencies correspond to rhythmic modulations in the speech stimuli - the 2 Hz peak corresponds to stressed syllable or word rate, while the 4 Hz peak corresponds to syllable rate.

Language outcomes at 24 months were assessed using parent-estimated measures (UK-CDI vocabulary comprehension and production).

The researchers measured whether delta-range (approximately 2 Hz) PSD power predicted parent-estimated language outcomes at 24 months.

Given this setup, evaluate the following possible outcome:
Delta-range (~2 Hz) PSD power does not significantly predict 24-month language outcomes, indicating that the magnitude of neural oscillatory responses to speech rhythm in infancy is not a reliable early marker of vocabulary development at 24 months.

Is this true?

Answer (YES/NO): YES